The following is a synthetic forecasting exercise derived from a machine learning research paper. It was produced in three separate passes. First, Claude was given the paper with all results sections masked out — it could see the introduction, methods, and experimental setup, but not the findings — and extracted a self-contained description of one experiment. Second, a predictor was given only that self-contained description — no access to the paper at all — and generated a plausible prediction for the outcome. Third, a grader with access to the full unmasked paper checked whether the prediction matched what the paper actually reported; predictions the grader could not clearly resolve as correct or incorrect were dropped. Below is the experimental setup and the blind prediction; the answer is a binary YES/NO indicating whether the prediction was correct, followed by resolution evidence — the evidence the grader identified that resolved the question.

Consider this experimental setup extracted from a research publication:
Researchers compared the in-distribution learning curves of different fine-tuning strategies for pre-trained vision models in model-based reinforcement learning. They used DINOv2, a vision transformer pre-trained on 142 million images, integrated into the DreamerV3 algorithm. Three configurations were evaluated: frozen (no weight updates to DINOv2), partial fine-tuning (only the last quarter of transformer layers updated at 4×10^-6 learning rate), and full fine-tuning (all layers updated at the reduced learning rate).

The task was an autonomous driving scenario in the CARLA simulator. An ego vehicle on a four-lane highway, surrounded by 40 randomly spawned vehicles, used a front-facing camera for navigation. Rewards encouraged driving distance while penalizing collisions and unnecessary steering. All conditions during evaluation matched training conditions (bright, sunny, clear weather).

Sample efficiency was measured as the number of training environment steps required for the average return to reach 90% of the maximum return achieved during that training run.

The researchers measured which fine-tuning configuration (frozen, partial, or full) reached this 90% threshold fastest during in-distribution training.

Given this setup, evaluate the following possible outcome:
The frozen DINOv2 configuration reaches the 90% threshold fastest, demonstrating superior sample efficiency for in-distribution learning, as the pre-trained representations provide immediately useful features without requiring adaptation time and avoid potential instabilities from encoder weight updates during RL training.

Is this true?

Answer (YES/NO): NO